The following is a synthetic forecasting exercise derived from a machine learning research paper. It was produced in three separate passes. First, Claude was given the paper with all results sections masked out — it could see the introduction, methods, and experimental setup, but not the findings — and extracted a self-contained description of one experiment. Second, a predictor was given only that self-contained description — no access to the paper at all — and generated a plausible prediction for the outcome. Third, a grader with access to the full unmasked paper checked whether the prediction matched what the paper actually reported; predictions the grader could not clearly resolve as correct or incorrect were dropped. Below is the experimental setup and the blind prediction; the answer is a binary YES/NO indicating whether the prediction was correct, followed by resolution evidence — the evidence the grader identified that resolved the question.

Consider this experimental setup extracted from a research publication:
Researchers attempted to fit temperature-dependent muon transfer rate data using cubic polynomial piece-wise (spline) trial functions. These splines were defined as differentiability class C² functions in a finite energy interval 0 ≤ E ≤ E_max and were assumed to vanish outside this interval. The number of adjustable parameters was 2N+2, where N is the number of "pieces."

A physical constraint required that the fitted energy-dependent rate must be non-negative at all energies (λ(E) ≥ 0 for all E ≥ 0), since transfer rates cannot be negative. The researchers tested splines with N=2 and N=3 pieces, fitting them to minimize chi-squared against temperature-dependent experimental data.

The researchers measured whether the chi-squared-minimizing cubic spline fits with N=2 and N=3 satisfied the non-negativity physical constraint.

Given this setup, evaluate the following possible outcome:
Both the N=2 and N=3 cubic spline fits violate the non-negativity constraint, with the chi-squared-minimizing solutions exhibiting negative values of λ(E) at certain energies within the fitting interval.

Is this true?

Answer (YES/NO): YES